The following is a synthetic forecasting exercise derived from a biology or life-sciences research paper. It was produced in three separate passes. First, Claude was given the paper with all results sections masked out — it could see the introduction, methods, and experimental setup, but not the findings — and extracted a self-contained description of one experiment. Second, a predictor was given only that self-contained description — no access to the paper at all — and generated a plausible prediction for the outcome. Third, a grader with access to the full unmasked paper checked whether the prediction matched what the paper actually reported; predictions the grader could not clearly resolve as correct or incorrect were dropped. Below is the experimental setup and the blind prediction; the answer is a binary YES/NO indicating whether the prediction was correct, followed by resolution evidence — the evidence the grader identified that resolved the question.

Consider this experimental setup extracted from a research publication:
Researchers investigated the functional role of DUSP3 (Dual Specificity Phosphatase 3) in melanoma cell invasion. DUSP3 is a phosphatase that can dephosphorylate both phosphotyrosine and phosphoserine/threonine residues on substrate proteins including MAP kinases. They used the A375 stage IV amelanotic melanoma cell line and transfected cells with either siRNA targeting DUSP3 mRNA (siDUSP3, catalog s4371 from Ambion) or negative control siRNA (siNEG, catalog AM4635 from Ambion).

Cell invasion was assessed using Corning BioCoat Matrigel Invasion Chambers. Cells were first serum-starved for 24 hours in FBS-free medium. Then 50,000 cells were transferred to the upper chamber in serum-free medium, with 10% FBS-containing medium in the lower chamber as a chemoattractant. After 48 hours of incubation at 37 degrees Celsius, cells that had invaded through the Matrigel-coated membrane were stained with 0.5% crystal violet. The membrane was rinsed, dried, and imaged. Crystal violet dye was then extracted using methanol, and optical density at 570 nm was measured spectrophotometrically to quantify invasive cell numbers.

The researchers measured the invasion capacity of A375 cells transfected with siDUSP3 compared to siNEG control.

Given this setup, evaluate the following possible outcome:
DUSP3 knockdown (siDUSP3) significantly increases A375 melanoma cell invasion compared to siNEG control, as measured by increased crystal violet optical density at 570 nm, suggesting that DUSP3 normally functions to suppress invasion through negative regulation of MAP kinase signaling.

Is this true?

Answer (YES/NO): NO